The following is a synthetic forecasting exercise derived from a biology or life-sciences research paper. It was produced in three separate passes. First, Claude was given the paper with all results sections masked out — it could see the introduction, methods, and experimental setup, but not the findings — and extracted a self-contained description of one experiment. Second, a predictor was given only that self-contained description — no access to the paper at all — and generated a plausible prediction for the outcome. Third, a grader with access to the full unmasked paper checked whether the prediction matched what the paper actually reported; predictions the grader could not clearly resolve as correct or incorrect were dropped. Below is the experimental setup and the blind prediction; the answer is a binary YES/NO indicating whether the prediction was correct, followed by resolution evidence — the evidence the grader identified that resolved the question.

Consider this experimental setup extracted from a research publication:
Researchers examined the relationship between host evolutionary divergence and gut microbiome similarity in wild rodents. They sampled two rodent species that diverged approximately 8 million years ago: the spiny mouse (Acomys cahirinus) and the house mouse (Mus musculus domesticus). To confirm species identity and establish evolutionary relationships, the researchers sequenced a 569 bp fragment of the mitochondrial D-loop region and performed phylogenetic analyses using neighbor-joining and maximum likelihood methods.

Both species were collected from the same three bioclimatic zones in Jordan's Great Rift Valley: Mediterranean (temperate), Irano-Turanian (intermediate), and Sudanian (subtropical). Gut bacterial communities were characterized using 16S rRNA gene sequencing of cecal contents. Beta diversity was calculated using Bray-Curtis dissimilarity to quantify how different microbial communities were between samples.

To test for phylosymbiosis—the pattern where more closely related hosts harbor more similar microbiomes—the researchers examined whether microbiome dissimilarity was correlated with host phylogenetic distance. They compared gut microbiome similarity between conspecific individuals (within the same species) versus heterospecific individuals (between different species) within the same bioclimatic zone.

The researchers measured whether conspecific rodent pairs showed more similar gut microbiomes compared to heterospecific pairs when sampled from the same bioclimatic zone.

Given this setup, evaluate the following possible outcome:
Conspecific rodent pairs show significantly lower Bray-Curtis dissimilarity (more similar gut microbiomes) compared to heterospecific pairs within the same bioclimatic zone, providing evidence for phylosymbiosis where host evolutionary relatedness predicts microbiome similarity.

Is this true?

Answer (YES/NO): NO